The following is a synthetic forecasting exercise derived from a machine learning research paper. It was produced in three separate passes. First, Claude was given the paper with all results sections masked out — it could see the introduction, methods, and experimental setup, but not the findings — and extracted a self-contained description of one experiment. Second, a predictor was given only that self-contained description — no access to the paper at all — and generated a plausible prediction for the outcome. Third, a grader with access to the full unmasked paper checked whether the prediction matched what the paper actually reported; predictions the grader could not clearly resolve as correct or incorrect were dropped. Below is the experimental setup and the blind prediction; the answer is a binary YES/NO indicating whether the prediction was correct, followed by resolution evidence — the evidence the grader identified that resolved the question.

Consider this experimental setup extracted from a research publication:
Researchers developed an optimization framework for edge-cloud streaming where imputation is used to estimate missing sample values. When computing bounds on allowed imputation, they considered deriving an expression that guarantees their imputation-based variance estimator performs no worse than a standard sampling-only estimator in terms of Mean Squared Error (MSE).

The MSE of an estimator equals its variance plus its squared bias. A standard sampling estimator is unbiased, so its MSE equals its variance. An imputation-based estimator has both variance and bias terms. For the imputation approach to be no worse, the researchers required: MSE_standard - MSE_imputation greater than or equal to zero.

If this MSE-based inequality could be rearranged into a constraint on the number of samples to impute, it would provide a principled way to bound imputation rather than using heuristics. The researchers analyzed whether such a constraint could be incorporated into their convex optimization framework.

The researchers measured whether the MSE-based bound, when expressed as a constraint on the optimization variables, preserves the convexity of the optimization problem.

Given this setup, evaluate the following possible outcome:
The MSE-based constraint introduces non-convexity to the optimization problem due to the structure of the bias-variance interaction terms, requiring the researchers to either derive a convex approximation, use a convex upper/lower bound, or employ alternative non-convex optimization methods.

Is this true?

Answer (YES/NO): NO